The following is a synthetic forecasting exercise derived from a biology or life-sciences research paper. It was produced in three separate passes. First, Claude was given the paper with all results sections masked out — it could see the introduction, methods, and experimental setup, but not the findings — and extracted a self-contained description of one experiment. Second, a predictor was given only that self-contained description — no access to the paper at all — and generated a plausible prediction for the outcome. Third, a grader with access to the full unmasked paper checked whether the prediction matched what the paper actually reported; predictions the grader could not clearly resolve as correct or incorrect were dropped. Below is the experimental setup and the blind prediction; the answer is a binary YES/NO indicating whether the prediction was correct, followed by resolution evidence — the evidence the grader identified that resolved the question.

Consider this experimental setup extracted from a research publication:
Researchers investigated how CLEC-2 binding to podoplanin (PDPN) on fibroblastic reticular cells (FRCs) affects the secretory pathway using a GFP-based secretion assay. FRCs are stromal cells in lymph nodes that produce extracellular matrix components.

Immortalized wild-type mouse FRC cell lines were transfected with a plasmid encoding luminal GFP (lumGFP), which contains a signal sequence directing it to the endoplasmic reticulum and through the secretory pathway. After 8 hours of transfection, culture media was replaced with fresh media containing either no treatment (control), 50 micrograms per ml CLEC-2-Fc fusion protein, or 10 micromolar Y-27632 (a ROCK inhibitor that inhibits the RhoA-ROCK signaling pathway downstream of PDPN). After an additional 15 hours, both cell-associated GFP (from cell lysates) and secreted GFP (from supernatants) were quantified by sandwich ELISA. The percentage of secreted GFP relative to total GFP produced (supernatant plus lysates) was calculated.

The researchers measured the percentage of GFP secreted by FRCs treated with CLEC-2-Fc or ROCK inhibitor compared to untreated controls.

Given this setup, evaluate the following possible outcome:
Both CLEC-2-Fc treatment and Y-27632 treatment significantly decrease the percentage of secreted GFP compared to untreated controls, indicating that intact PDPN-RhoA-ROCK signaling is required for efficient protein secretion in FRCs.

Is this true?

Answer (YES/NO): NO